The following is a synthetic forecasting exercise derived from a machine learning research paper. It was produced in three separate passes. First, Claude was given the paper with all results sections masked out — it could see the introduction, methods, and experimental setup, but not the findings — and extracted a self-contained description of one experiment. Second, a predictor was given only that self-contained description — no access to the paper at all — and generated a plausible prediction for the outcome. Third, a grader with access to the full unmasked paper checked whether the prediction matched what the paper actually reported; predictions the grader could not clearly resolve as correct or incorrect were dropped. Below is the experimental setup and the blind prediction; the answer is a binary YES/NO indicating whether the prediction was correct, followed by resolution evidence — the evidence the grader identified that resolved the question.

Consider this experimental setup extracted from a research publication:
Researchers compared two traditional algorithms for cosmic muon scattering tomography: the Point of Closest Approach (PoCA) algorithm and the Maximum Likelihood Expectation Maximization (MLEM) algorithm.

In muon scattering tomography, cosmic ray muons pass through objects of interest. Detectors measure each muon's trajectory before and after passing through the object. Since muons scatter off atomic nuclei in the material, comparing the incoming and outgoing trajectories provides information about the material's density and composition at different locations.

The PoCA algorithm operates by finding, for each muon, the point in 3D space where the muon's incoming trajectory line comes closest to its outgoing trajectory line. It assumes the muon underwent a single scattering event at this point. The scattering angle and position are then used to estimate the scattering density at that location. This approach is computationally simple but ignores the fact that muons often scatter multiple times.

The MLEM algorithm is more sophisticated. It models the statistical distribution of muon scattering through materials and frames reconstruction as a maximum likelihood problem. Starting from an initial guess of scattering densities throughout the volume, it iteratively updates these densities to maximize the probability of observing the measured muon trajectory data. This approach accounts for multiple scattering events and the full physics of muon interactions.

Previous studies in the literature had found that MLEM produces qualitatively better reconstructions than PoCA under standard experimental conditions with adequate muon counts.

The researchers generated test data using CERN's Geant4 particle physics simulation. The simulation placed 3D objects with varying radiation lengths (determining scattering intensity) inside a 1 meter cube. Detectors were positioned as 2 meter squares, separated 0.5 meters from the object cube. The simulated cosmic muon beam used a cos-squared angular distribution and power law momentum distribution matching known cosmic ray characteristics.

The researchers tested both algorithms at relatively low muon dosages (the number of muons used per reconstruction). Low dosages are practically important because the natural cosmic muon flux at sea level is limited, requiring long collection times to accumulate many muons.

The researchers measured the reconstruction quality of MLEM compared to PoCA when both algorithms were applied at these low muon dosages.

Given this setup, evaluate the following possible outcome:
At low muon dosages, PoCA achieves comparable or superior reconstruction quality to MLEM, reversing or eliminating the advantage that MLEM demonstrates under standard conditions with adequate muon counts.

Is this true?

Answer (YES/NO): YES